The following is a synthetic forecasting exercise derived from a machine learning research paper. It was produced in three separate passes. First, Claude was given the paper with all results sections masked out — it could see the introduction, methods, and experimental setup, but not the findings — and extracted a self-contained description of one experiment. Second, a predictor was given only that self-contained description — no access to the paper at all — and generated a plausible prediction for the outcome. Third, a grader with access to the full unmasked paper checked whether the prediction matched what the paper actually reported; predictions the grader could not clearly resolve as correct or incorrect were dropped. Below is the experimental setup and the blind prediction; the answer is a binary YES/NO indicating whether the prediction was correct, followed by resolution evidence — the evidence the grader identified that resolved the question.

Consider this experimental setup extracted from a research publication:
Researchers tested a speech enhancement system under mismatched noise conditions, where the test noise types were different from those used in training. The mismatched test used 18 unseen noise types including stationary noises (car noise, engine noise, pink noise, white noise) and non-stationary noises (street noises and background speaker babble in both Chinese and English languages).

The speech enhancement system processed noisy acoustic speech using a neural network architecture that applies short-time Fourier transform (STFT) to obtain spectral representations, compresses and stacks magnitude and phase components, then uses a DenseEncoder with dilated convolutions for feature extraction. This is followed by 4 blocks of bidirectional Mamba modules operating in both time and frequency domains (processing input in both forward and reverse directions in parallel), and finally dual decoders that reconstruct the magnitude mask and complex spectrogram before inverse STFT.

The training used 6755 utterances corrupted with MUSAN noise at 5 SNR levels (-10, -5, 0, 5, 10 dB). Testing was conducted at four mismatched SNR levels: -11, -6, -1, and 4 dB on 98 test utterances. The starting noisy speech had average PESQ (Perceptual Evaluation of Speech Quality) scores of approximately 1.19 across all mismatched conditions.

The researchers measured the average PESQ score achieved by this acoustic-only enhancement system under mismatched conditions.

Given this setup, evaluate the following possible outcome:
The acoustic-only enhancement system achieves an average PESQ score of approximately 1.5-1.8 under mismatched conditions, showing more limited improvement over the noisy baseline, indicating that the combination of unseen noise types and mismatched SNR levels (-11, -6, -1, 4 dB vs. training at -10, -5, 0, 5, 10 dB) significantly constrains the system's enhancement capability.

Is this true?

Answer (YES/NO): NO